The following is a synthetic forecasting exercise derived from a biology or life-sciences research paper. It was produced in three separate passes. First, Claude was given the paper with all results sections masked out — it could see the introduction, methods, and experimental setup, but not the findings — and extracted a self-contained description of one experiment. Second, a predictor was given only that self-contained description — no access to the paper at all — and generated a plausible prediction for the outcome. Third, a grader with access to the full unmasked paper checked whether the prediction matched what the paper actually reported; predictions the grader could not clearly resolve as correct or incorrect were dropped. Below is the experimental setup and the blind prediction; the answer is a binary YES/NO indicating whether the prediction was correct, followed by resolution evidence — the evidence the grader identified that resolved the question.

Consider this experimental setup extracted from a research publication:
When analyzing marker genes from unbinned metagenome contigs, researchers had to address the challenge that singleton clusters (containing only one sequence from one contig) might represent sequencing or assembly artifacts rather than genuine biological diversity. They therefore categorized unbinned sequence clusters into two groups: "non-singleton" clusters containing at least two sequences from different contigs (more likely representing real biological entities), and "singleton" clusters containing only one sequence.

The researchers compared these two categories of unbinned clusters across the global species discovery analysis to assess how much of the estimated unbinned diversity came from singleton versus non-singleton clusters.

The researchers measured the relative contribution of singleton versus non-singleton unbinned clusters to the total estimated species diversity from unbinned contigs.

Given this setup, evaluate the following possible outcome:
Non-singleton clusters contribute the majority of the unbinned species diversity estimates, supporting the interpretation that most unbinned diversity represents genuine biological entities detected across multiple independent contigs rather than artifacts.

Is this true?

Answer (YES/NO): NO